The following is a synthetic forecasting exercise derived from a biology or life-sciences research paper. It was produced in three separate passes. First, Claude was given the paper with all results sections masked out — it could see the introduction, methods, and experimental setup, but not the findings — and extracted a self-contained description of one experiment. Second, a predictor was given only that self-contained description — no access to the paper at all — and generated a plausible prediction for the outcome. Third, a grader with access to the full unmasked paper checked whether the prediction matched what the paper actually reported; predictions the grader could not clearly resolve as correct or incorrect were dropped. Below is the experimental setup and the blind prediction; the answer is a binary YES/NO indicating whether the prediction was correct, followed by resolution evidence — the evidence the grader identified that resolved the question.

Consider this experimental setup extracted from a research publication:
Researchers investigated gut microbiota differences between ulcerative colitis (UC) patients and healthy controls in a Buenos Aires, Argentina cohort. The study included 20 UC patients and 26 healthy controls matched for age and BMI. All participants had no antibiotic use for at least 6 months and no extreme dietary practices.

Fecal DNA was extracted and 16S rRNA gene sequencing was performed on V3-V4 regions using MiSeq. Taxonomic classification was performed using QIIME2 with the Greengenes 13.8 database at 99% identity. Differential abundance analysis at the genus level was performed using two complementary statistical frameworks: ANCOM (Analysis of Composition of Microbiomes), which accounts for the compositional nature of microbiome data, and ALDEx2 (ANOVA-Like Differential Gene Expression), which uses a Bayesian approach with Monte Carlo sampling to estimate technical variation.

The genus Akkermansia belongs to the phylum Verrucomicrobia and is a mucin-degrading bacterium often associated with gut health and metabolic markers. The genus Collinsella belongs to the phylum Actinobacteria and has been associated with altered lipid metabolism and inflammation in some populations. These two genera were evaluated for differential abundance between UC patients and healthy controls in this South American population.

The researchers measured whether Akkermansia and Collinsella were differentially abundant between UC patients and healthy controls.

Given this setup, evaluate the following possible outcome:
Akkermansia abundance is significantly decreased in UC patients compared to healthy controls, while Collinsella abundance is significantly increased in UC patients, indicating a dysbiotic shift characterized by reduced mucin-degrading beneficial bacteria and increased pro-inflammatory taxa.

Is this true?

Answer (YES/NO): YES